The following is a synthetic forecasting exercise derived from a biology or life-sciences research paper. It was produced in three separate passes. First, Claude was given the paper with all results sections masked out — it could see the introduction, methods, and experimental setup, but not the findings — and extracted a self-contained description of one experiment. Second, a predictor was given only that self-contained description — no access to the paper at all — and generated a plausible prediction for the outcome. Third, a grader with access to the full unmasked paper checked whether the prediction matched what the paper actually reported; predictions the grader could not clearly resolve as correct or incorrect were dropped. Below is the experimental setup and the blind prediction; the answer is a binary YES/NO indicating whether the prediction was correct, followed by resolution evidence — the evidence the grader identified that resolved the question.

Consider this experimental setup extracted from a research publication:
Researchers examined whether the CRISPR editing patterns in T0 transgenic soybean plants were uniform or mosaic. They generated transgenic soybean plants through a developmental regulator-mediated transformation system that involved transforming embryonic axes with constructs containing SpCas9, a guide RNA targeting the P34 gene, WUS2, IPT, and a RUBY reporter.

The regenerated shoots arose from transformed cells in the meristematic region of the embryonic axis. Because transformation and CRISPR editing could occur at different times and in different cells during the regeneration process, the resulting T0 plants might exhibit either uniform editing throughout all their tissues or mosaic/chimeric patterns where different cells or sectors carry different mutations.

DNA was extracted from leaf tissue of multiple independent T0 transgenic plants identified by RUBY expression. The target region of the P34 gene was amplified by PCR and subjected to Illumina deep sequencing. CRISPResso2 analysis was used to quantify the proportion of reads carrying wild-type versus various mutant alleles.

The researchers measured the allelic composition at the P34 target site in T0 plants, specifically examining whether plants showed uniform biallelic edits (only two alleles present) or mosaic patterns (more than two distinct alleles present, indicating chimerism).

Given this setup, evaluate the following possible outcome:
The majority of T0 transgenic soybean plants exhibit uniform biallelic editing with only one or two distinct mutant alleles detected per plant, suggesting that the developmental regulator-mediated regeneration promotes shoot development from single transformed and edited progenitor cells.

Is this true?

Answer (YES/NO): NO